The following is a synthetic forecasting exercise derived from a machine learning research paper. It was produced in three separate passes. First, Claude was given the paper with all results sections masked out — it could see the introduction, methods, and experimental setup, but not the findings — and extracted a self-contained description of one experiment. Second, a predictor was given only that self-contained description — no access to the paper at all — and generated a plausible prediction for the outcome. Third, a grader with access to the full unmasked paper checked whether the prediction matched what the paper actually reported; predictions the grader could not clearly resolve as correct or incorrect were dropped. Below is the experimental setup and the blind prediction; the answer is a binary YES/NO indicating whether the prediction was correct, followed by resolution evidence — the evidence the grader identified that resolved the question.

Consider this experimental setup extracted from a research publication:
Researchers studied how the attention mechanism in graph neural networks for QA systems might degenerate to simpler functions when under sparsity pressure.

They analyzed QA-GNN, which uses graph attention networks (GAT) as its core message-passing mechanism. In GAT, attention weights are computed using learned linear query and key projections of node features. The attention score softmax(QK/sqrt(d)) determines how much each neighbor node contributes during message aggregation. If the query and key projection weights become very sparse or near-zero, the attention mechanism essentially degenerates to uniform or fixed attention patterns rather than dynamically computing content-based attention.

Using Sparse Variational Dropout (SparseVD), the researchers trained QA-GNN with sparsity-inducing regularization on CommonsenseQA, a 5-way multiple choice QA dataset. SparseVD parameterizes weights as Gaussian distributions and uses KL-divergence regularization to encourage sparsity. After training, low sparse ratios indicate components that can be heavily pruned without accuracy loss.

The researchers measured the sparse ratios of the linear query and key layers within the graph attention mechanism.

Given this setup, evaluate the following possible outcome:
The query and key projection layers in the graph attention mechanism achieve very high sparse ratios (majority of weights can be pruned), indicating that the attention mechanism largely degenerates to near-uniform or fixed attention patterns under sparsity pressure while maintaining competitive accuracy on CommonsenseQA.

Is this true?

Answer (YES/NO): NO